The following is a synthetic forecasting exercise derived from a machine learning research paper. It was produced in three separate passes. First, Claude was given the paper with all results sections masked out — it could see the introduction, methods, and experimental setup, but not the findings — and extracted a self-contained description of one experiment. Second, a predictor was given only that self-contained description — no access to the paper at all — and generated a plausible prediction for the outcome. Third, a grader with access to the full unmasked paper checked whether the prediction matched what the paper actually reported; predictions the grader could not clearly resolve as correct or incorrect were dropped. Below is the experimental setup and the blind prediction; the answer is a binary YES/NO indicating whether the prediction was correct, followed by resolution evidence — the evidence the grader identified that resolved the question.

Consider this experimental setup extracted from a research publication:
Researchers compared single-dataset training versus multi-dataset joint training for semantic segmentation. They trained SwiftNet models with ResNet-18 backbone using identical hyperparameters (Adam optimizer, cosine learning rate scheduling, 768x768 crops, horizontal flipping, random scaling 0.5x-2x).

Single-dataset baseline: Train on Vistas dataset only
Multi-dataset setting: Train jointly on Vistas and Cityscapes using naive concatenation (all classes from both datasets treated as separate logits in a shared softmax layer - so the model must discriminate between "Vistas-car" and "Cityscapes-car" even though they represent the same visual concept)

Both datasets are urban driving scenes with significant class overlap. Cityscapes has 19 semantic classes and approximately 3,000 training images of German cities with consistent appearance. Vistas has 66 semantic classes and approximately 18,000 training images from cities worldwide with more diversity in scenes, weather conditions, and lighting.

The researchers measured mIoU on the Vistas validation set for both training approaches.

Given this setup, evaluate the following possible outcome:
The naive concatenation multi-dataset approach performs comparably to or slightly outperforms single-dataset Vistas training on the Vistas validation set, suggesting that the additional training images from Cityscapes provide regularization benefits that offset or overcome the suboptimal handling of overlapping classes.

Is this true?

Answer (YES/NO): NO